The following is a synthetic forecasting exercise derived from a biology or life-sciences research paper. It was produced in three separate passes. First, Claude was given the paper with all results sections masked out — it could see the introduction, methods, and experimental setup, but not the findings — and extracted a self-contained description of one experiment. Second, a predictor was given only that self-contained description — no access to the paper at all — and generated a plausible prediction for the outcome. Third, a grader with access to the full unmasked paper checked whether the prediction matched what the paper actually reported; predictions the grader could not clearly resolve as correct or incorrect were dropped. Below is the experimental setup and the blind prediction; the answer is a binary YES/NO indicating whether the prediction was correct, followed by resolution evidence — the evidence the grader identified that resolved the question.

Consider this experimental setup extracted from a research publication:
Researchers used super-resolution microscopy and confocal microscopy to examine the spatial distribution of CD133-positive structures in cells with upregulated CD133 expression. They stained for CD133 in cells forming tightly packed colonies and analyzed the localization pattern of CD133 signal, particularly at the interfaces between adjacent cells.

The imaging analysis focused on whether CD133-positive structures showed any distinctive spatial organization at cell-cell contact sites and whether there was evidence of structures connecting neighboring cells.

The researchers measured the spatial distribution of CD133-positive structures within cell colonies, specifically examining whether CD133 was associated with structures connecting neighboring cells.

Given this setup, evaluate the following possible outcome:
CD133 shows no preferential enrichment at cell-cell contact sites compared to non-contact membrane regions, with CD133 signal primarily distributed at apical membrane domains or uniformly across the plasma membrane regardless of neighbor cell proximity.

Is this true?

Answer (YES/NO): NO